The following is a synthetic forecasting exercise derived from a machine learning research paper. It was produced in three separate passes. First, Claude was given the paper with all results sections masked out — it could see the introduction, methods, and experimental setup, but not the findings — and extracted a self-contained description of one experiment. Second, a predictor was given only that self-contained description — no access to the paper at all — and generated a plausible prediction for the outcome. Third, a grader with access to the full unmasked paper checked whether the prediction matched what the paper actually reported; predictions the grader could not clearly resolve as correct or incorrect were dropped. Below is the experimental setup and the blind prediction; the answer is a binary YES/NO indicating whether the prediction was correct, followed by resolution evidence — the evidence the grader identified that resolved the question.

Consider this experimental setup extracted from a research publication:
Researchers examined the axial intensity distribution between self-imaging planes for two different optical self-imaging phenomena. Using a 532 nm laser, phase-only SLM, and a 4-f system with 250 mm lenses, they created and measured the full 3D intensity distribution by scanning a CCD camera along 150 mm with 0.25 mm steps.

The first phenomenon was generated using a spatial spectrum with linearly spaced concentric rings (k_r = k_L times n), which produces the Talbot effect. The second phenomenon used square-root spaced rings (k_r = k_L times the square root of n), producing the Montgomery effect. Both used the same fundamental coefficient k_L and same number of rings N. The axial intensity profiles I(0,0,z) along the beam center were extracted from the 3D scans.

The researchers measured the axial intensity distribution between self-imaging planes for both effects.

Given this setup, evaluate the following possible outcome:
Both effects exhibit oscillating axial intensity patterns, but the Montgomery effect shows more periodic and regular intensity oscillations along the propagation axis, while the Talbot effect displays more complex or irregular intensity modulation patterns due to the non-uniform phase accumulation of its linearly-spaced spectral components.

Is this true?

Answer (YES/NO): NO